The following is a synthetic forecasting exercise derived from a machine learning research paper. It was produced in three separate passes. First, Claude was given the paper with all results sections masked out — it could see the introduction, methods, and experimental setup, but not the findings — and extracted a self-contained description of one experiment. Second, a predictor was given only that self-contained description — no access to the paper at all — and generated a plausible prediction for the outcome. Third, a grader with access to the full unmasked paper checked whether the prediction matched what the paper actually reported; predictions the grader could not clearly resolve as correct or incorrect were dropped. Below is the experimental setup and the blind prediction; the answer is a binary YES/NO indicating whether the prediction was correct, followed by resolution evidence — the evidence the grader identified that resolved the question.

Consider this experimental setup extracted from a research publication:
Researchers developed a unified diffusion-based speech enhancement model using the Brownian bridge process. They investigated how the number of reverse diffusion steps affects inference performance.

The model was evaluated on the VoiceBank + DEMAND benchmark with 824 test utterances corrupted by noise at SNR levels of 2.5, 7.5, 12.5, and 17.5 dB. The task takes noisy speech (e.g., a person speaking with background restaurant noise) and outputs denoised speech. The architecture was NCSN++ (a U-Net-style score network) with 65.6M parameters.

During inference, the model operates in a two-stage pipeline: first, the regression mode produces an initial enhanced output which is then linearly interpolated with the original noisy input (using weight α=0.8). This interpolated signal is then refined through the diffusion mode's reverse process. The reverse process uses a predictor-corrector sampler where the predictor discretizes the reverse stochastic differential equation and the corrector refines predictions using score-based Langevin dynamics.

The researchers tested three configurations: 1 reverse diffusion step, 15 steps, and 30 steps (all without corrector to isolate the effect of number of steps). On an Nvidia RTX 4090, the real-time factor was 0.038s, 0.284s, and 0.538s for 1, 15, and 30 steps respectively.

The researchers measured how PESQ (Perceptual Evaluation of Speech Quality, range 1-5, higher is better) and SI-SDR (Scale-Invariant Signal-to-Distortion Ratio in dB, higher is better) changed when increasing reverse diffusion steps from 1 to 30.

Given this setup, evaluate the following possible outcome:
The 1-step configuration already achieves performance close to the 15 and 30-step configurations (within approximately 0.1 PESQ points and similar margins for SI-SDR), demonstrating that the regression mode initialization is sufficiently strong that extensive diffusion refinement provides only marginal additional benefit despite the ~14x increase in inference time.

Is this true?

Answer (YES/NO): YES